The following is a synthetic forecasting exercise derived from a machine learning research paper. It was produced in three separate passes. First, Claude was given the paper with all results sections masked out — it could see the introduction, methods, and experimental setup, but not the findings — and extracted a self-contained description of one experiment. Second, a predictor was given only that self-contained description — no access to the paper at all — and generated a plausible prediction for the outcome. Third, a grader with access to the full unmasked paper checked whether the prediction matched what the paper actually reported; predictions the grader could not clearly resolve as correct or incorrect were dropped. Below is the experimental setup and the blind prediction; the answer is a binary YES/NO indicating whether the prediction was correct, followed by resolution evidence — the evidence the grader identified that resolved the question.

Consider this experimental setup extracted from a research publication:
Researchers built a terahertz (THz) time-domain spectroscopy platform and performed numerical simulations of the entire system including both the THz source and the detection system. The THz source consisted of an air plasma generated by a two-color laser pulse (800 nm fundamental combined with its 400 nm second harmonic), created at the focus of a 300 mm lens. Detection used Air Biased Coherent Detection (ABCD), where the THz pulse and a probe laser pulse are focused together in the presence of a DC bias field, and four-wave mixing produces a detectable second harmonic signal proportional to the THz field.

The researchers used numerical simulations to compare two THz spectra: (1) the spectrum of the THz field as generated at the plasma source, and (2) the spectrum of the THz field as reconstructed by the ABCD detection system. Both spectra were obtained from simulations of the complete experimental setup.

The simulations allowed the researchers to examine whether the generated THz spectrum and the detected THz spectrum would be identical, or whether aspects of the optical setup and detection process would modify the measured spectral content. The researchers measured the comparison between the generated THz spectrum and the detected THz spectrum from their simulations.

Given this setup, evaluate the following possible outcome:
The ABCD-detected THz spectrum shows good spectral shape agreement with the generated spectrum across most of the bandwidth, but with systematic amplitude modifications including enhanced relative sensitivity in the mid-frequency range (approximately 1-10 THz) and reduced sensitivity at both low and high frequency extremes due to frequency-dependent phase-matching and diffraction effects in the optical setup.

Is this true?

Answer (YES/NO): NO